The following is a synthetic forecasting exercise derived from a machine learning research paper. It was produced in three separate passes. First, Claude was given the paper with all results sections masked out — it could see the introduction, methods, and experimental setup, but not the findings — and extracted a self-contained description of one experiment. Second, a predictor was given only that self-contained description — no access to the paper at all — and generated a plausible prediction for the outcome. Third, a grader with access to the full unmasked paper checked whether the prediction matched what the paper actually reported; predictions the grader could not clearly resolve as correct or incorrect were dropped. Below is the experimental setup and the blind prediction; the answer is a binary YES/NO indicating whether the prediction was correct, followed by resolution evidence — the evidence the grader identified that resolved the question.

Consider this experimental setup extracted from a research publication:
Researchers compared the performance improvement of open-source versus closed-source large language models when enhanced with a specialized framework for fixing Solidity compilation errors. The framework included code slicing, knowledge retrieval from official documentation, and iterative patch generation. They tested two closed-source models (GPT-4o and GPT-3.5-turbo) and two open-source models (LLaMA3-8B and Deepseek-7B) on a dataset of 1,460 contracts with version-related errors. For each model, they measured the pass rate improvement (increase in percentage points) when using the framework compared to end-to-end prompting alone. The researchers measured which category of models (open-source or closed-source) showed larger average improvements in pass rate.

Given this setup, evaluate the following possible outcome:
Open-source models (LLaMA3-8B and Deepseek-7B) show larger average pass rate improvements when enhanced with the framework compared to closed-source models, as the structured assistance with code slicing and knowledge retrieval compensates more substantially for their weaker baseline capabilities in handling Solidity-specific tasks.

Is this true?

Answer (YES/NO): YES